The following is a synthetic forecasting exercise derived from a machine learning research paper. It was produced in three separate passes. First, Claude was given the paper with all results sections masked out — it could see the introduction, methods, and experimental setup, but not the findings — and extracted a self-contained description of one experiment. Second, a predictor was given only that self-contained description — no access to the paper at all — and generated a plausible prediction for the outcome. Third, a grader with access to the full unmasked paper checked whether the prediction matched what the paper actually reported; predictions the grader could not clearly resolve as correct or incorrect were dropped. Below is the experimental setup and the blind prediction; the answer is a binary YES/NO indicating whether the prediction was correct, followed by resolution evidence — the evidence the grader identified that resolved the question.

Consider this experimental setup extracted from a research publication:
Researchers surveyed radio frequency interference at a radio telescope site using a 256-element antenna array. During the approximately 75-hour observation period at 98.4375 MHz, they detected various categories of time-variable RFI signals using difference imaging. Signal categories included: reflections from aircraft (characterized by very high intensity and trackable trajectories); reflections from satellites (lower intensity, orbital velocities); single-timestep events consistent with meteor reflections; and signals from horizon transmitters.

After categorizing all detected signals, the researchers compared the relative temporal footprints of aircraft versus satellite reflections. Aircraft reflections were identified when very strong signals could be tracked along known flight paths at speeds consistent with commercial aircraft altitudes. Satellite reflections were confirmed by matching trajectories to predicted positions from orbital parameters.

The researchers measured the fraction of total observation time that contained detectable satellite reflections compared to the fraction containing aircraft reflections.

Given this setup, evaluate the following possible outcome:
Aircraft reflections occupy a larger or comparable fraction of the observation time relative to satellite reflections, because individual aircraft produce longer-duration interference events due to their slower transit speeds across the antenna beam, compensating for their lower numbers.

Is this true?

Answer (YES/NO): YES